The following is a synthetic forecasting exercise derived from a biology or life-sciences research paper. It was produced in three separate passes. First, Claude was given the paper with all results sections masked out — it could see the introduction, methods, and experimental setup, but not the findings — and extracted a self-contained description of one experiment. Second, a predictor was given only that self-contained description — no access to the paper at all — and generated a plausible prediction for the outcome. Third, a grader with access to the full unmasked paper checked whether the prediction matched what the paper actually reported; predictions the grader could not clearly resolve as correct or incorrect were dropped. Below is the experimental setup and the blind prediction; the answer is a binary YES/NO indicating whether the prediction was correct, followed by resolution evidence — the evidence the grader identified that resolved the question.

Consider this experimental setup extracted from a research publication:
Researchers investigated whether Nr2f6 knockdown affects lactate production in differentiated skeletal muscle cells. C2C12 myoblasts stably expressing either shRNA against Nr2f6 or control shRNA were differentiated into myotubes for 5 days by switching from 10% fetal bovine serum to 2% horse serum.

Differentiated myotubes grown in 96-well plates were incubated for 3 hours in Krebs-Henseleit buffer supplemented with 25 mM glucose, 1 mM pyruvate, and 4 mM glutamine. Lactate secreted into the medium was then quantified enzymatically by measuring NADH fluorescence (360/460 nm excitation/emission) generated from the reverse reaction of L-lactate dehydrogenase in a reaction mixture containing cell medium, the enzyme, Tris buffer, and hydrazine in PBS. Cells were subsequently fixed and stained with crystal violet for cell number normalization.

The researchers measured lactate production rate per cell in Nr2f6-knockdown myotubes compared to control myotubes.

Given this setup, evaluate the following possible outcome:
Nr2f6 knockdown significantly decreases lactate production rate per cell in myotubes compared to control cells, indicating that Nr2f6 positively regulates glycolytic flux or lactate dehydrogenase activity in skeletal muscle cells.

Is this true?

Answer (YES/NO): YES